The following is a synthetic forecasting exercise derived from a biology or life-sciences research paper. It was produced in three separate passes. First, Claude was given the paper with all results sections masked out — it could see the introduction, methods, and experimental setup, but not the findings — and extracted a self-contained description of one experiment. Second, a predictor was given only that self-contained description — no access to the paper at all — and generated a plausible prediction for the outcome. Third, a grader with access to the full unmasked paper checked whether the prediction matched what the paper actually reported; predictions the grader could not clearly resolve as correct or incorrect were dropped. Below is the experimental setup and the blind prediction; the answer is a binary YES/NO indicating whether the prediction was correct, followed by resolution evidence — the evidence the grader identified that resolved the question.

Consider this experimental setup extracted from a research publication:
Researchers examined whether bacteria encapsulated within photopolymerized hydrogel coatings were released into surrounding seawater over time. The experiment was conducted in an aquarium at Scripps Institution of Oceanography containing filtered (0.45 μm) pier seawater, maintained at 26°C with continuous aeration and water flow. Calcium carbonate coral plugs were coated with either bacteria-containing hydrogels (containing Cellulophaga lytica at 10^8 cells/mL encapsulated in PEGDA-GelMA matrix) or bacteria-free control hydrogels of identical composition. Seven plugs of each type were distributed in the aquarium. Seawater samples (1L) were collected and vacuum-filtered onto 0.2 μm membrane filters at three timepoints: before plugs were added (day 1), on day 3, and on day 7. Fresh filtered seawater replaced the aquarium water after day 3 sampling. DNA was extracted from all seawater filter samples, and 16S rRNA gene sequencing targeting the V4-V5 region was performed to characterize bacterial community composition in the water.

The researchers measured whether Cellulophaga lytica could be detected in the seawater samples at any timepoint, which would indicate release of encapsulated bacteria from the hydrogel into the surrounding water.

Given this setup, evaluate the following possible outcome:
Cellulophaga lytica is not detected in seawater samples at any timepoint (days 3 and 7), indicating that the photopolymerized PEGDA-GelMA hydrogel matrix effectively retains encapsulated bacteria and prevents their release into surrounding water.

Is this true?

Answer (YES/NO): YES